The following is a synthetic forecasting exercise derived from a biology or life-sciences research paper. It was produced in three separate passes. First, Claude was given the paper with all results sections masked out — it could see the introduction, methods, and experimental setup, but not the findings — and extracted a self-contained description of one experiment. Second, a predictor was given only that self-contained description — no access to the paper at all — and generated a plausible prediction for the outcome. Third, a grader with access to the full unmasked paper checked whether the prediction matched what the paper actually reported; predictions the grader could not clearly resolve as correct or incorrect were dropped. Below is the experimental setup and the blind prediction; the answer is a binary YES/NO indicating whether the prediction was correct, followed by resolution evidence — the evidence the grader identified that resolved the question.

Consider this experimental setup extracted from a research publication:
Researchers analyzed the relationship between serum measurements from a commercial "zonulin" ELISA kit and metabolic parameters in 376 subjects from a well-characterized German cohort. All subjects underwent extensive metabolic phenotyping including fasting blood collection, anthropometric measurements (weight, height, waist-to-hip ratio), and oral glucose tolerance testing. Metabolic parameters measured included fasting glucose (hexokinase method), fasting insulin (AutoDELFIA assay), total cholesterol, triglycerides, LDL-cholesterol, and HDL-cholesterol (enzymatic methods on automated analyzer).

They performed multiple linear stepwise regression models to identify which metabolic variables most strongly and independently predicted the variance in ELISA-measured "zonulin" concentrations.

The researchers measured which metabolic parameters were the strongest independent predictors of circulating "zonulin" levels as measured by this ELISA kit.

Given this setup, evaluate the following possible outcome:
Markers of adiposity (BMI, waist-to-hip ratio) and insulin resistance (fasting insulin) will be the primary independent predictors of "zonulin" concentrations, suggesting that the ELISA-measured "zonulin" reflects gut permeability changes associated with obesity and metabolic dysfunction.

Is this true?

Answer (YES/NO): NO